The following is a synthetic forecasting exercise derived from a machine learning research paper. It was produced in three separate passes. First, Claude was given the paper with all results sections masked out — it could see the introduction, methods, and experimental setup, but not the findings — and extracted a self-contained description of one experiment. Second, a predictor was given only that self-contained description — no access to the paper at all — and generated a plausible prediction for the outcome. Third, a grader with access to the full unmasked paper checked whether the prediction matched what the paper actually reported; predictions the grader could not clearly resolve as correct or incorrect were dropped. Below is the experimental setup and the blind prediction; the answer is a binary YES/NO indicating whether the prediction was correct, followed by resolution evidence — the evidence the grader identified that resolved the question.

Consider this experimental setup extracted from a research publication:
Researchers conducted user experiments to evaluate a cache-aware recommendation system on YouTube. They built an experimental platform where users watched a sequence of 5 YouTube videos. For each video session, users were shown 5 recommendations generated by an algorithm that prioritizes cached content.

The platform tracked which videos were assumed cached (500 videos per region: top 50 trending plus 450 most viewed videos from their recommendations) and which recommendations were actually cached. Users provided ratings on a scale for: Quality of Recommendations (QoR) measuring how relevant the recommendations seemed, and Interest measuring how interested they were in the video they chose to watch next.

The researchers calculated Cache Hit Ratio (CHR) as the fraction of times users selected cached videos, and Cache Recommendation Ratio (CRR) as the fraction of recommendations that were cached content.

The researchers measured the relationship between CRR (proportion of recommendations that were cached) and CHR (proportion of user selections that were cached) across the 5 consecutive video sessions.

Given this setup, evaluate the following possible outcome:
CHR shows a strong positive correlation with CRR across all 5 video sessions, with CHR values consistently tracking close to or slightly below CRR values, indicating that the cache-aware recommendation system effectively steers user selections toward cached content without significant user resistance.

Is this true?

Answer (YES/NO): YES